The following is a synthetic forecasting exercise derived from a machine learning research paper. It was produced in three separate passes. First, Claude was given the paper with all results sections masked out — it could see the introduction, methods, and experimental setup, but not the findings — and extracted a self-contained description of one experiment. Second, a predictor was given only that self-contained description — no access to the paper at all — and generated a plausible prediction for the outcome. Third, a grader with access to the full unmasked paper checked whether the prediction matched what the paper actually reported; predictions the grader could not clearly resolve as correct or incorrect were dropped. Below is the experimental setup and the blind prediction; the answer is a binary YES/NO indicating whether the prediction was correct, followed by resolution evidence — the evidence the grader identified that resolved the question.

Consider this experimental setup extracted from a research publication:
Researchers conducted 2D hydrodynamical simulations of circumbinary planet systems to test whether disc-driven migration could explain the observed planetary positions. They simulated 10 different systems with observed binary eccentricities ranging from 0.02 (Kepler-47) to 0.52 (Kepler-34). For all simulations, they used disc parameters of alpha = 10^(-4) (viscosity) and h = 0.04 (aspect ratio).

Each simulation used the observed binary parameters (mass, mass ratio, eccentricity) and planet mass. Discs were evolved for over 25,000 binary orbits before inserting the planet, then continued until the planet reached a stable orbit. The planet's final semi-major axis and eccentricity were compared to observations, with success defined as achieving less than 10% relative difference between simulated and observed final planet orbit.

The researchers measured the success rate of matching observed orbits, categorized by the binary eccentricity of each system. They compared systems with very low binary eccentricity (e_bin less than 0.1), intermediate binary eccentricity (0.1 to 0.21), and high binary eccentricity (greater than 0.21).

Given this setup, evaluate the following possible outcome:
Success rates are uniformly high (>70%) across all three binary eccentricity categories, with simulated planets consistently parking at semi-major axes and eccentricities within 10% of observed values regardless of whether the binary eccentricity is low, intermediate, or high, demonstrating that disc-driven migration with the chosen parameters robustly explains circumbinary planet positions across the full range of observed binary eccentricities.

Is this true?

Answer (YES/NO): NO